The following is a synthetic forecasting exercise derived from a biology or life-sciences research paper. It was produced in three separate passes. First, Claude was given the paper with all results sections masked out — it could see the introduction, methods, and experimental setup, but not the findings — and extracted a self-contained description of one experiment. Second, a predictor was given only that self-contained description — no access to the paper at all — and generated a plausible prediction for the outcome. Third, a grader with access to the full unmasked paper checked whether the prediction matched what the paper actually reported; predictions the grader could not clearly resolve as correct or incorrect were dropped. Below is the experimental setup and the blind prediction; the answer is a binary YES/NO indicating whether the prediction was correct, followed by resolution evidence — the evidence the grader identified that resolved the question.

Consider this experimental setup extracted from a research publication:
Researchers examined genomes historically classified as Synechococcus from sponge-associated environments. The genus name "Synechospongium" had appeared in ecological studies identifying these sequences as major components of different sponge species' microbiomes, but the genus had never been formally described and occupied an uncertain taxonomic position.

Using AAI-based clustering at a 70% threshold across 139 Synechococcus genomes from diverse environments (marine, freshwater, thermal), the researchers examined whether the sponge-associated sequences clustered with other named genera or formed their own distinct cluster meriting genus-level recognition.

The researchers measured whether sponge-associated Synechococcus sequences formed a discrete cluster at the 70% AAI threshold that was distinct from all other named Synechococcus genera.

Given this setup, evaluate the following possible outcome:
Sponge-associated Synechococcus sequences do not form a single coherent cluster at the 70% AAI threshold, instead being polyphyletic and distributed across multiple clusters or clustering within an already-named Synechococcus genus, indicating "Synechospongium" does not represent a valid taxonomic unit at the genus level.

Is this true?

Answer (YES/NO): NO